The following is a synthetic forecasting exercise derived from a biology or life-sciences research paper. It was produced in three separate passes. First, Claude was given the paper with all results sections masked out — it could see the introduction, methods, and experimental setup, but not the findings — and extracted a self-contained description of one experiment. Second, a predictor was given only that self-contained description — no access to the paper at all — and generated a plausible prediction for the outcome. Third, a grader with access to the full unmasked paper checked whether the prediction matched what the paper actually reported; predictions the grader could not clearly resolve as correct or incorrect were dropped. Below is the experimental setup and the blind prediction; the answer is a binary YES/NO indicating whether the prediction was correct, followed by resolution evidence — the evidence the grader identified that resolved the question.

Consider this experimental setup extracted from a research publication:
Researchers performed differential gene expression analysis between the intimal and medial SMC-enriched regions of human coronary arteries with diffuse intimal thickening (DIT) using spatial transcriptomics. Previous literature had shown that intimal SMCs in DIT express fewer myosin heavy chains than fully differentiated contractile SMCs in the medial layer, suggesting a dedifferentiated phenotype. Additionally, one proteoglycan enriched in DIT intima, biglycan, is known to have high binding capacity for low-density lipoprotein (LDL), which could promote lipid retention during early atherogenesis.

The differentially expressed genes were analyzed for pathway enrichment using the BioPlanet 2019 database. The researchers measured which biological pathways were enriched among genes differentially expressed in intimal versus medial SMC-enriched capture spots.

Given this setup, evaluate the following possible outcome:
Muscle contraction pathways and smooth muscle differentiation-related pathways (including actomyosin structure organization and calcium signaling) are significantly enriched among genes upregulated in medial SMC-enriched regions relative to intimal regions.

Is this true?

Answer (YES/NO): NO